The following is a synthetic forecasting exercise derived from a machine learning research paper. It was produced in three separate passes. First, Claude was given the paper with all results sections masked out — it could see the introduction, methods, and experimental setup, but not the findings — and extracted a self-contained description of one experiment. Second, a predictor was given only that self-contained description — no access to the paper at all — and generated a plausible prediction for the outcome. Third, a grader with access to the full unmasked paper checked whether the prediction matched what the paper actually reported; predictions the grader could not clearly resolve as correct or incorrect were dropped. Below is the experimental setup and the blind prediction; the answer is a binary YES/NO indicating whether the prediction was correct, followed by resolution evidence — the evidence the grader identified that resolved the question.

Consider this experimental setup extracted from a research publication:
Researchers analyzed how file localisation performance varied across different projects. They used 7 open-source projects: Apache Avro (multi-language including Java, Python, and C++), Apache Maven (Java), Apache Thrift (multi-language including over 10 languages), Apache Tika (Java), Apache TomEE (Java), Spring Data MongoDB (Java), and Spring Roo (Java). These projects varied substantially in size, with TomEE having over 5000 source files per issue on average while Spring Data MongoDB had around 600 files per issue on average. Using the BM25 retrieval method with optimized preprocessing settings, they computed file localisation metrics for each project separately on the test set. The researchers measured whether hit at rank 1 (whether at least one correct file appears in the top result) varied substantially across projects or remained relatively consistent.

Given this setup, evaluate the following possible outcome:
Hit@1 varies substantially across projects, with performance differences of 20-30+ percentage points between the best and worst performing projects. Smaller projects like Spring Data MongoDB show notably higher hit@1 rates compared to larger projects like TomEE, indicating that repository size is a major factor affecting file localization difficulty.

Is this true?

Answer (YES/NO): NO